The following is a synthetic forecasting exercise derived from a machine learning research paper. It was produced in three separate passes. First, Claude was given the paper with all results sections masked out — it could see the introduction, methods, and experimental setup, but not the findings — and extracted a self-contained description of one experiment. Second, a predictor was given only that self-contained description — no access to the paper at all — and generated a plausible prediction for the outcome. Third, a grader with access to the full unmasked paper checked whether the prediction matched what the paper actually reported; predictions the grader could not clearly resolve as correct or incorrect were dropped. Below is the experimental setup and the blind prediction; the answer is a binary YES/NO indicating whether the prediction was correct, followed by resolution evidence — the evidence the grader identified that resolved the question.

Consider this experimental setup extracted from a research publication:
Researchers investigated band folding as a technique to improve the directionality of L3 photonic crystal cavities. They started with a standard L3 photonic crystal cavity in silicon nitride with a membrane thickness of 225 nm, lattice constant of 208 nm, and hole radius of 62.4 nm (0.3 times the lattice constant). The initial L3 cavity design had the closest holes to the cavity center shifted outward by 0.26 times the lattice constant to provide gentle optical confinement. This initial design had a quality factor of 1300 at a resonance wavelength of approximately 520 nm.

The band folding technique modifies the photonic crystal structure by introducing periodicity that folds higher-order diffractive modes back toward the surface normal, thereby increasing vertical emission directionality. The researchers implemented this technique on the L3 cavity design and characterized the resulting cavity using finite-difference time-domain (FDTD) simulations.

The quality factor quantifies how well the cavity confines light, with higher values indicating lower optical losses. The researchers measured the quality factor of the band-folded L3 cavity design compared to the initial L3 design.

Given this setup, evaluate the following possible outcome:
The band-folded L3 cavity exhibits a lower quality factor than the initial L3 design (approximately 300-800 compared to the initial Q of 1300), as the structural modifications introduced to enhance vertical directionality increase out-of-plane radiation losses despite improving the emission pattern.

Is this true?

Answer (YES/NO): YES